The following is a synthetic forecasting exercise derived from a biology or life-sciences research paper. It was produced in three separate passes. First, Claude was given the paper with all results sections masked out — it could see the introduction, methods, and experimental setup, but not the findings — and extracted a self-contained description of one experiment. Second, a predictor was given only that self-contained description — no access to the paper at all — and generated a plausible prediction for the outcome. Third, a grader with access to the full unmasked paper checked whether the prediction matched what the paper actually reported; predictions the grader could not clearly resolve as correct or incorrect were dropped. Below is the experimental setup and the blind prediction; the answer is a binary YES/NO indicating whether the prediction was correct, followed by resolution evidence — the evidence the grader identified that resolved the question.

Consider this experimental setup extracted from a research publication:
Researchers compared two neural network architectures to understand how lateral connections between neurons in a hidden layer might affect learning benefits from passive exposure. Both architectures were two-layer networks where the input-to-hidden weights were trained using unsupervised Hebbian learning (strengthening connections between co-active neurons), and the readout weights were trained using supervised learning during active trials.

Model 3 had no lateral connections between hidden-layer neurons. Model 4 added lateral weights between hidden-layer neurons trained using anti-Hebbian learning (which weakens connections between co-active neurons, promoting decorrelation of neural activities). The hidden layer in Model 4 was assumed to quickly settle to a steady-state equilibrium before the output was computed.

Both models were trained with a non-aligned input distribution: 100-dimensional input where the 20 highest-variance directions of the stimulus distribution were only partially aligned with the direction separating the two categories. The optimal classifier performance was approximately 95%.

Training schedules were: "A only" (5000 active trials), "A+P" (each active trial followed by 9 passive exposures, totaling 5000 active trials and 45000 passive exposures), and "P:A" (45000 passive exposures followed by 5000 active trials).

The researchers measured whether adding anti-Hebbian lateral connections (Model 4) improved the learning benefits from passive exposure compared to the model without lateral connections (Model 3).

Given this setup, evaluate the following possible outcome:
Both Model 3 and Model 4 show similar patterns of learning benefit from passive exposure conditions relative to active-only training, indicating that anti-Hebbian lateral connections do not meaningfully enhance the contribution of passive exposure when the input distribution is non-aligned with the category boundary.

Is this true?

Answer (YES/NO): NO